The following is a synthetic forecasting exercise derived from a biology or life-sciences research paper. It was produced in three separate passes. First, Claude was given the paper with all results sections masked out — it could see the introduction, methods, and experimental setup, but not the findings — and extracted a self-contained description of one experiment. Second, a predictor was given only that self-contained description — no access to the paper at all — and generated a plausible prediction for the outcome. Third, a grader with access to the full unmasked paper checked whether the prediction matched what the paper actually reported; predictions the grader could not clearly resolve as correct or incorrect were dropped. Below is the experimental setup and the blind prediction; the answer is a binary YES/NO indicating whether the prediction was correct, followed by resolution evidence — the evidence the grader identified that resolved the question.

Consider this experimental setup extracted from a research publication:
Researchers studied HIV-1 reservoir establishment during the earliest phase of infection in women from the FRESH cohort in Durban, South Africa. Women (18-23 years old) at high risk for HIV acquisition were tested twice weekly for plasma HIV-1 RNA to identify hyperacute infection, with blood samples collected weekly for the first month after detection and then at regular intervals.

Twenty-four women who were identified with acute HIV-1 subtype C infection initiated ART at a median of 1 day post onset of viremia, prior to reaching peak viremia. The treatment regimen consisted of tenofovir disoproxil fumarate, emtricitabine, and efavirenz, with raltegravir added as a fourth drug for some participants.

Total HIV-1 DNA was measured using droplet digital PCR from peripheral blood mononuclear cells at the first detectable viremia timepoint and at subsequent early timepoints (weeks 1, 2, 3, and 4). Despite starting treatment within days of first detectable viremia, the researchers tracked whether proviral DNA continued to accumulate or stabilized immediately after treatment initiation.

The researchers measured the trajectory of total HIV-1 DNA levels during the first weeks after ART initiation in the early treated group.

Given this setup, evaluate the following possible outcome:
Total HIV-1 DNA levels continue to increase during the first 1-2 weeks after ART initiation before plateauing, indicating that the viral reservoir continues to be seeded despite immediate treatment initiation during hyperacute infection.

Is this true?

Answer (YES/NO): NO